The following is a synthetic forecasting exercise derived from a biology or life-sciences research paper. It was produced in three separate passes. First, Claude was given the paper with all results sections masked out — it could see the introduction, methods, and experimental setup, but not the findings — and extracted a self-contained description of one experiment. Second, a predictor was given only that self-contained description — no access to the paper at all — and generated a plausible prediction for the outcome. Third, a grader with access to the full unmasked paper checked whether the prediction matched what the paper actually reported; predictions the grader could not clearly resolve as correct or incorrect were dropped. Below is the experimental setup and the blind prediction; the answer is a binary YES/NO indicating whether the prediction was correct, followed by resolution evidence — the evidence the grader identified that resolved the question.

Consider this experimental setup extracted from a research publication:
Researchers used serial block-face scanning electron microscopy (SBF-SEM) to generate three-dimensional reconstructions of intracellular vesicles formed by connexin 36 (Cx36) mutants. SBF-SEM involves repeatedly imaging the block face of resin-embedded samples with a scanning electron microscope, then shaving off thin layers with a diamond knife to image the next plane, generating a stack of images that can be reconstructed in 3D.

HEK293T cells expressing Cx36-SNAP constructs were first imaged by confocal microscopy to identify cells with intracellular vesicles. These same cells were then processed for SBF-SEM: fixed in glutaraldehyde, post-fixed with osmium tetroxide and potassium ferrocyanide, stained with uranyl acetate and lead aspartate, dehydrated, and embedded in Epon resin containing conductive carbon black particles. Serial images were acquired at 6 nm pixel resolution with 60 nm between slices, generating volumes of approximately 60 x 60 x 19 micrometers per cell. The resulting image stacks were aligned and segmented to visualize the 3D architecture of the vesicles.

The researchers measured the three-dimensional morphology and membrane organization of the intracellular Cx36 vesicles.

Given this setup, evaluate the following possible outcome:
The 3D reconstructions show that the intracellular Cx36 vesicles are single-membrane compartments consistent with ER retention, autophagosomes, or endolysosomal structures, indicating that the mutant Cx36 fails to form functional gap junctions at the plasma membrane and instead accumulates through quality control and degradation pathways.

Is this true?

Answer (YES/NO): NO